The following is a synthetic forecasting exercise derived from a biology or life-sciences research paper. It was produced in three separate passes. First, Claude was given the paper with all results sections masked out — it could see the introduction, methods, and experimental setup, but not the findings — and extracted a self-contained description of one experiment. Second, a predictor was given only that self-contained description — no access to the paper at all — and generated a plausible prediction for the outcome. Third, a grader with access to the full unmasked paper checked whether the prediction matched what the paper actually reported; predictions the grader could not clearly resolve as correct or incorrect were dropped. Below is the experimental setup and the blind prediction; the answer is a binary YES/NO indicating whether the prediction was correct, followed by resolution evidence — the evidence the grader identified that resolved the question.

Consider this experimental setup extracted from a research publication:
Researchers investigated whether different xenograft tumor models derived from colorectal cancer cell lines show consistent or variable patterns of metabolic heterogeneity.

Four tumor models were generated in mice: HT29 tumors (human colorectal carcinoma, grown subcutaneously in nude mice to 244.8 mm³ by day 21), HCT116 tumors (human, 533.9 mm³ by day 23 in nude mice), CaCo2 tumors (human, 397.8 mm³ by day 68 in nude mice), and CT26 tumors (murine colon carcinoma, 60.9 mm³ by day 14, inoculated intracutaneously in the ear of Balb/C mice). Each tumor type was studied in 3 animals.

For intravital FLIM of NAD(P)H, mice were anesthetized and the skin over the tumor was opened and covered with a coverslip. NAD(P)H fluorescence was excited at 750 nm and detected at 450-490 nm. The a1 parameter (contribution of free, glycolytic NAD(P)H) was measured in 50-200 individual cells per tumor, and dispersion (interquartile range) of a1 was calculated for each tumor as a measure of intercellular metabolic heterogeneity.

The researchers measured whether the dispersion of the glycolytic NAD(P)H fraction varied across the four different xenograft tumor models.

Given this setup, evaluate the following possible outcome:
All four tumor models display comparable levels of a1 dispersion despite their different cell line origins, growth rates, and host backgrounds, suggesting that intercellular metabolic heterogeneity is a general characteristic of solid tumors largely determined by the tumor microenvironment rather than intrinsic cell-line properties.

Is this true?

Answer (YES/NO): YES